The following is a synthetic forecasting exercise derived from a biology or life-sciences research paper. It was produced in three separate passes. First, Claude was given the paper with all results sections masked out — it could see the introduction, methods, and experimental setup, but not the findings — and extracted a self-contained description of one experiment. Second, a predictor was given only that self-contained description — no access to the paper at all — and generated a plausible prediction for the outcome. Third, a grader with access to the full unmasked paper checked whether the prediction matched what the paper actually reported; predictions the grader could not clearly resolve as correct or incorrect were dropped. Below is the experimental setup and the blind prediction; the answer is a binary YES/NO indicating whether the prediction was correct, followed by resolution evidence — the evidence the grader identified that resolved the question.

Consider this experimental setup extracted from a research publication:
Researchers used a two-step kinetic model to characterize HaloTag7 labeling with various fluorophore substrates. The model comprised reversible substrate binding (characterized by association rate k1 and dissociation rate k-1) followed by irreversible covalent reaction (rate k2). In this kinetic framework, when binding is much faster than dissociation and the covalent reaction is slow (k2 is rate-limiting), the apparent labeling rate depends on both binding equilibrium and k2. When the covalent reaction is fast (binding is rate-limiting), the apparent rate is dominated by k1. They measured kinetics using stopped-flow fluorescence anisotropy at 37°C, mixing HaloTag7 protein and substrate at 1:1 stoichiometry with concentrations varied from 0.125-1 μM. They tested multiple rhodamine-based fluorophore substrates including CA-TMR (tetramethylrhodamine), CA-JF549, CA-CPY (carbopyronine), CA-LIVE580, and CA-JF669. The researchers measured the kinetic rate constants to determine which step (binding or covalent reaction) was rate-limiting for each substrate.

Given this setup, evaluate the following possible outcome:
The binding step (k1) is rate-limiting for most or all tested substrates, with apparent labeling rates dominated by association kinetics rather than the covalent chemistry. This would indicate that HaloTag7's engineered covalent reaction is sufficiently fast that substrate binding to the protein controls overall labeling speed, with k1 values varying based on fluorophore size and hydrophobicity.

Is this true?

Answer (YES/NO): NO